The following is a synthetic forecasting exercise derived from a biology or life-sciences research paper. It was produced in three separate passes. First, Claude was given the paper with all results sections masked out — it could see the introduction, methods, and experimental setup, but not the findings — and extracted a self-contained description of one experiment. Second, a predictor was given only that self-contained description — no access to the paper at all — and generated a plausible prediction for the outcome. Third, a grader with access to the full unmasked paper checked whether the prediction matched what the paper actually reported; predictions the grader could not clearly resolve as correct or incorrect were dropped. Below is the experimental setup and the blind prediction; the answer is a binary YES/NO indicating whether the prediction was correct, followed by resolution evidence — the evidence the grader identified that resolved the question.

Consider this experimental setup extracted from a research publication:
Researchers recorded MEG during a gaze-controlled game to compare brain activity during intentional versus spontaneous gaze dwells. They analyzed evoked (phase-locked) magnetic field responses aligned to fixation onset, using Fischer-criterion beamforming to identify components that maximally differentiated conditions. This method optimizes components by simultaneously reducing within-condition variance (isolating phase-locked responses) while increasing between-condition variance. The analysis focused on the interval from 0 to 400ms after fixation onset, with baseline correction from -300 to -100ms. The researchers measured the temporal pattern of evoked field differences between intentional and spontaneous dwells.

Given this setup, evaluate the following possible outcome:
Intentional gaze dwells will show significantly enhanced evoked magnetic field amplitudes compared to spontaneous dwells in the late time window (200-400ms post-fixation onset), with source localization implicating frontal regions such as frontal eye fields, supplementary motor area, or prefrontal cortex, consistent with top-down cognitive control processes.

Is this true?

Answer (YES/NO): NO